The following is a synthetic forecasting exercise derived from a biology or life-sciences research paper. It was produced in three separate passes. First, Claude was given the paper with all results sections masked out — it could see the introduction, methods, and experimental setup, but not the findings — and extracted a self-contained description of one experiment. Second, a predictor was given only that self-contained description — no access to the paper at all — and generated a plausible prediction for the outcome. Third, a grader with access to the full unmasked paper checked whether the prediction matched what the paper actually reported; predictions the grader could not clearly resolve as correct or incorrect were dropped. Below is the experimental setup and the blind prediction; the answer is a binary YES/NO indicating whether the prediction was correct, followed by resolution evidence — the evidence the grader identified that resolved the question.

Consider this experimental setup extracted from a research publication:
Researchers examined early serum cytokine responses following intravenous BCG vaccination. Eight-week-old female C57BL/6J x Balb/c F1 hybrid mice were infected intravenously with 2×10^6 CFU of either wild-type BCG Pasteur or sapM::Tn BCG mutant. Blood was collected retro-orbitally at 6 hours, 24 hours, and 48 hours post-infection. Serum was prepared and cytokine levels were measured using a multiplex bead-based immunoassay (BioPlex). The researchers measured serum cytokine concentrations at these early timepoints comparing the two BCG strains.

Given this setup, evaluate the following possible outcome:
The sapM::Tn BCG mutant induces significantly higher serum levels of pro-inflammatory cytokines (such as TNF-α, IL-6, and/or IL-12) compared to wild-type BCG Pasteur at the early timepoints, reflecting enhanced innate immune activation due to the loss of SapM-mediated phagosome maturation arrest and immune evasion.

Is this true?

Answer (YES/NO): NO